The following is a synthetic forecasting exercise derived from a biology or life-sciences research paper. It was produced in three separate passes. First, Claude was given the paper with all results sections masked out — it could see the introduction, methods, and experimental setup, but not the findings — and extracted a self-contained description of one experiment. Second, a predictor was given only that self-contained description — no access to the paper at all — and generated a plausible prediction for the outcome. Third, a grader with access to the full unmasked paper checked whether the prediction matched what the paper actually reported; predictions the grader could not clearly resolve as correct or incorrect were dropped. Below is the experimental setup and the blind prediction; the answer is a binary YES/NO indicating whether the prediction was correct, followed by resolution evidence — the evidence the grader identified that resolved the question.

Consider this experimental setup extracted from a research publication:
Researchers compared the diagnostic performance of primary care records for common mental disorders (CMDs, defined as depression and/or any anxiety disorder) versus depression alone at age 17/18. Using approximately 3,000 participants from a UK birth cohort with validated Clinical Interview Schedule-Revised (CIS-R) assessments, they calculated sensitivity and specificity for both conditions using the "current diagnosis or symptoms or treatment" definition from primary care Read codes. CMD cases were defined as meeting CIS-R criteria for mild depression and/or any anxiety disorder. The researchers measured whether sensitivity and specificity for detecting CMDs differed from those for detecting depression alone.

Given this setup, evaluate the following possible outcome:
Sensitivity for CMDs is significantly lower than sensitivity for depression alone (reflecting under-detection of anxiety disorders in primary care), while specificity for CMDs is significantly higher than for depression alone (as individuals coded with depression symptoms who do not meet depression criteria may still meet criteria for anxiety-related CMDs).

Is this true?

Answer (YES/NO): NO